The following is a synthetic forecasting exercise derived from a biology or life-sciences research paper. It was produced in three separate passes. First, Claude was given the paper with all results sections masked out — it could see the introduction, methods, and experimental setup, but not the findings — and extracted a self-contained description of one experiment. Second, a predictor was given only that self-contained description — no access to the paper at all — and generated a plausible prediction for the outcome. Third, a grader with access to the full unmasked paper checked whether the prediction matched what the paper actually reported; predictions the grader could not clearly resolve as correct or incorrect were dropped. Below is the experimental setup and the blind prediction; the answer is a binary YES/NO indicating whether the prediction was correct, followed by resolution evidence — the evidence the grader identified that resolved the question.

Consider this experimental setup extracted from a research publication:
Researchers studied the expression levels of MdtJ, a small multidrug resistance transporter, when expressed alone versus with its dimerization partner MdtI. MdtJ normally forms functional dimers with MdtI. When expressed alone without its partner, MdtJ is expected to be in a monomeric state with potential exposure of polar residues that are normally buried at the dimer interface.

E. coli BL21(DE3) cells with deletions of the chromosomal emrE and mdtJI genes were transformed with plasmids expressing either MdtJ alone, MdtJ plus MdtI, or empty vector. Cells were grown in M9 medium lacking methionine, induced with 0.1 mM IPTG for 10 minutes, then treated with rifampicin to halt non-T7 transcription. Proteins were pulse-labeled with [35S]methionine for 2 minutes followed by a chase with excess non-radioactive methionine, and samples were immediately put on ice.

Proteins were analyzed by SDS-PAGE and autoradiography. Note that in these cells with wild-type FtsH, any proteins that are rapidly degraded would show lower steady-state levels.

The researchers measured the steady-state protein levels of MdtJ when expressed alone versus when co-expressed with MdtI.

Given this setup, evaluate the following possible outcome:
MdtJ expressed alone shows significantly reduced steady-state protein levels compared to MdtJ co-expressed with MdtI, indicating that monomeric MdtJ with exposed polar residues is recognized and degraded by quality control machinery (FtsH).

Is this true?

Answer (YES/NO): YES